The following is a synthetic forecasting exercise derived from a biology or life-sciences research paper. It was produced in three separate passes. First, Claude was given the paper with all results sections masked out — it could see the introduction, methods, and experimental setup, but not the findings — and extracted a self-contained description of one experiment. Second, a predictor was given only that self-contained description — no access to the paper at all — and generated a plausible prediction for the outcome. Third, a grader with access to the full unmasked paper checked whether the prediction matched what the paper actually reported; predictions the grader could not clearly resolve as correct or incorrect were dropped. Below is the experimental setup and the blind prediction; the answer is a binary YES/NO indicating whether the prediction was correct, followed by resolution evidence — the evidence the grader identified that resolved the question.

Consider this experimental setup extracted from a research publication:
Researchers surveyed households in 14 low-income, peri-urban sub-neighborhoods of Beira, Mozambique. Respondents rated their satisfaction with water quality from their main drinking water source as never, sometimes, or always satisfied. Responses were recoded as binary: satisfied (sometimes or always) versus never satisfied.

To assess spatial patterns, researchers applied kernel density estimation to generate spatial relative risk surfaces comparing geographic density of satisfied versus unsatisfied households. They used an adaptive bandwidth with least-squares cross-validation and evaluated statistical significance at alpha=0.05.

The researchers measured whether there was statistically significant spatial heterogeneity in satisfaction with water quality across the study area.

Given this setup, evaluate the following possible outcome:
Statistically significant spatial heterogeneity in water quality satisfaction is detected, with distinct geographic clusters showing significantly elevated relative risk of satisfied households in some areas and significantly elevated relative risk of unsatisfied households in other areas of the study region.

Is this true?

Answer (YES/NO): YES